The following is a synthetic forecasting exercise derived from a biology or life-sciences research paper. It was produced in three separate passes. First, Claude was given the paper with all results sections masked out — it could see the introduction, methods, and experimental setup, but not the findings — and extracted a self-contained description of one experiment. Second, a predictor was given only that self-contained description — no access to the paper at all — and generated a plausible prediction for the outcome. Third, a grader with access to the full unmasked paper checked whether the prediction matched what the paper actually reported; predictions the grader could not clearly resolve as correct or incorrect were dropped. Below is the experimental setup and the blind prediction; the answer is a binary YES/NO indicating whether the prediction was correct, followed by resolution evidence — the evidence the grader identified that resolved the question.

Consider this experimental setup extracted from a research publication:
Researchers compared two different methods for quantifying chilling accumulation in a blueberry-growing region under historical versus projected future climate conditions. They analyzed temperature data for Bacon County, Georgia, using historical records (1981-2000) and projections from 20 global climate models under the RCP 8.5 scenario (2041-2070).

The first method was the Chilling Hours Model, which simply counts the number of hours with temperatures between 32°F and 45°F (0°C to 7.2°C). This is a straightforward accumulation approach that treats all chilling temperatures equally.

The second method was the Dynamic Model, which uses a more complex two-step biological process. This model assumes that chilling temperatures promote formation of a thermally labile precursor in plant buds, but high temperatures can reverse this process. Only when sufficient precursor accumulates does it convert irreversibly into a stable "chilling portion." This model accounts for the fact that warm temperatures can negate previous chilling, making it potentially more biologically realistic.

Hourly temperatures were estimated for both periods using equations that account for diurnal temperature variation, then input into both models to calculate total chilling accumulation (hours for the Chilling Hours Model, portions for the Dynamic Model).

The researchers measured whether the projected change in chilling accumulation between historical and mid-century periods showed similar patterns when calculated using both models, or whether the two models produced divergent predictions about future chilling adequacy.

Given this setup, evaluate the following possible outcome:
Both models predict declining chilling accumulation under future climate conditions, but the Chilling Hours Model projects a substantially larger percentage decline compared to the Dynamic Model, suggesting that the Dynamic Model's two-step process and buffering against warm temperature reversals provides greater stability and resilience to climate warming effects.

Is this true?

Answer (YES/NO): YES